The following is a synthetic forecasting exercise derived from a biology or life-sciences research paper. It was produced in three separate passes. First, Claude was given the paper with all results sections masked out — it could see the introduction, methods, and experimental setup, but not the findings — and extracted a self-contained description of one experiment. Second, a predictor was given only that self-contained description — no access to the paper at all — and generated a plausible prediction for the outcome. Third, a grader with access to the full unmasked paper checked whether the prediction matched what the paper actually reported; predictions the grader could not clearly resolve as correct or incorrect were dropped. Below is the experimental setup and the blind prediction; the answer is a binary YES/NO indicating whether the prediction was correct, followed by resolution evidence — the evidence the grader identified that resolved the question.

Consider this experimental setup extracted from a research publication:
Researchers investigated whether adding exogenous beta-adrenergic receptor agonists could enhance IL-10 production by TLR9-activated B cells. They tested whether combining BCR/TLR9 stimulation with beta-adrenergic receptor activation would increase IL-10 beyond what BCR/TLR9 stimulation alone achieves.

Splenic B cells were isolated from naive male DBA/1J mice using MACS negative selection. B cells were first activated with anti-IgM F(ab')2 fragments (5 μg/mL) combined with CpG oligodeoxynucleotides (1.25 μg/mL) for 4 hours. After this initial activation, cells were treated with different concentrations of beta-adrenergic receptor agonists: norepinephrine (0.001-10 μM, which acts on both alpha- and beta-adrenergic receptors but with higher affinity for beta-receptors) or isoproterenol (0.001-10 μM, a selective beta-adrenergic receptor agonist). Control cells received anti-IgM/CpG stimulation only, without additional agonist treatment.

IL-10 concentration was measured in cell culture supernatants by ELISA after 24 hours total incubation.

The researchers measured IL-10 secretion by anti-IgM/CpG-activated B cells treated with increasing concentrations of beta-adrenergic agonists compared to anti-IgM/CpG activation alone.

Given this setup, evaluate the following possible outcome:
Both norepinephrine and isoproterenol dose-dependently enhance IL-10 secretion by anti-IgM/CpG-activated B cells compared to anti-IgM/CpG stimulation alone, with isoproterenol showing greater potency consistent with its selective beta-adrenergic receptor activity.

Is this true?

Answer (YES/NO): NO